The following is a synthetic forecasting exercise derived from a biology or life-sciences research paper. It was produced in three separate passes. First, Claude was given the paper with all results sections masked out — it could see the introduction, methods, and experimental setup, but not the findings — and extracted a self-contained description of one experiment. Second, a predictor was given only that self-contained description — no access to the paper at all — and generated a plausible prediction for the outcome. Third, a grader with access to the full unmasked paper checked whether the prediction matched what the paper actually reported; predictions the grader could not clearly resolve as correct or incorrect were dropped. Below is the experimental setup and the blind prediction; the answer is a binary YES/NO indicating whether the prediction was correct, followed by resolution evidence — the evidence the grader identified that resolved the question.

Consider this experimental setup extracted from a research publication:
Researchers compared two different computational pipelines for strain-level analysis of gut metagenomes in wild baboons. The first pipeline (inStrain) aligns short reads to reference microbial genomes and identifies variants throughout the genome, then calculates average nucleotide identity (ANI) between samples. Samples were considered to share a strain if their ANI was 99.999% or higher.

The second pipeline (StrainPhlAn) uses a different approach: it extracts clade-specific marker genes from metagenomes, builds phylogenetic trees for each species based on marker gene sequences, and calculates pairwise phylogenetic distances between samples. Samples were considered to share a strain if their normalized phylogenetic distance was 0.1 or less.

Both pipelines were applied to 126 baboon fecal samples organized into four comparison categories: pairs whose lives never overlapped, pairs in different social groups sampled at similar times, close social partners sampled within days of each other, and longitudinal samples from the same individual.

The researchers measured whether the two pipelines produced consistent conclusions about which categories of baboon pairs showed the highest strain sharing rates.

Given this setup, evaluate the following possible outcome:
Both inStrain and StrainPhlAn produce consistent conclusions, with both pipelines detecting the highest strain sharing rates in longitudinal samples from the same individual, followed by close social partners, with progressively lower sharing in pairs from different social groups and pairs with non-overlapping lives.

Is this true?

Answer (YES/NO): NO